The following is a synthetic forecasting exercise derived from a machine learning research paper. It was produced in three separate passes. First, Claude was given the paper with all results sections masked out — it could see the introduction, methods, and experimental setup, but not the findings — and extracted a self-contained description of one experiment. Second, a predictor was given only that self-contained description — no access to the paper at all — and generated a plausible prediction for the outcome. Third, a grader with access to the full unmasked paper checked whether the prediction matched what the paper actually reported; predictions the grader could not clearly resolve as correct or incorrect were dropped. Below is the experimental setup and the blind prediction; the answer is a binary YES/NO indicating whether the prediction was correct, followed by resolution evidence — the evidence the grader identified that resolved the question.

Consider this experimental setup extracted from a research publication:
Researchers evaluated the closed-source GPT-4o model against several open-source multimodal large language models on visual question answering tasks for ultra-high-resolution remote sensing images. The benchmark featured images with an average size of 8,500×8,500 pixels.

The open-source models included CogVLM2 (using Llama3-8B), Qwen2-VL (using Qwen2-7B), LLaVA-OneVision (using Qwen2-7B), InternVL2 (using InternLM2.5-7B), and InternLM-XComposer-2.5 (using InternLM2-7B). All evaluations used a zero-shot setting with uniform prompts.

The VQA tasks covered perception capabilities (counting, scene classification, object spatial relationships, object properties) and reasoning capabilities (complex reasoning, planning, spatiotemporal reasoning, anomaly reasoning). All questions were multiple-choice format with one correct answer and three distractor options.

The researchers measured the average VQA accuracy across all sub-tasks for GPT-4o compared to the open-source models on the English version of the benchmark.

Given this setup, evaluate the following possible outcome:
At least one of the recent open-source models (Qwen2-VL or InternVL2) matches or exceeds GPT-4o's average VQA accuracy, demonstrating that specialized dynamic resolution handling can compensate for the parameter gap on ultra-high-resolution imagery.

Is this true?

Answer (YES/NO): YES